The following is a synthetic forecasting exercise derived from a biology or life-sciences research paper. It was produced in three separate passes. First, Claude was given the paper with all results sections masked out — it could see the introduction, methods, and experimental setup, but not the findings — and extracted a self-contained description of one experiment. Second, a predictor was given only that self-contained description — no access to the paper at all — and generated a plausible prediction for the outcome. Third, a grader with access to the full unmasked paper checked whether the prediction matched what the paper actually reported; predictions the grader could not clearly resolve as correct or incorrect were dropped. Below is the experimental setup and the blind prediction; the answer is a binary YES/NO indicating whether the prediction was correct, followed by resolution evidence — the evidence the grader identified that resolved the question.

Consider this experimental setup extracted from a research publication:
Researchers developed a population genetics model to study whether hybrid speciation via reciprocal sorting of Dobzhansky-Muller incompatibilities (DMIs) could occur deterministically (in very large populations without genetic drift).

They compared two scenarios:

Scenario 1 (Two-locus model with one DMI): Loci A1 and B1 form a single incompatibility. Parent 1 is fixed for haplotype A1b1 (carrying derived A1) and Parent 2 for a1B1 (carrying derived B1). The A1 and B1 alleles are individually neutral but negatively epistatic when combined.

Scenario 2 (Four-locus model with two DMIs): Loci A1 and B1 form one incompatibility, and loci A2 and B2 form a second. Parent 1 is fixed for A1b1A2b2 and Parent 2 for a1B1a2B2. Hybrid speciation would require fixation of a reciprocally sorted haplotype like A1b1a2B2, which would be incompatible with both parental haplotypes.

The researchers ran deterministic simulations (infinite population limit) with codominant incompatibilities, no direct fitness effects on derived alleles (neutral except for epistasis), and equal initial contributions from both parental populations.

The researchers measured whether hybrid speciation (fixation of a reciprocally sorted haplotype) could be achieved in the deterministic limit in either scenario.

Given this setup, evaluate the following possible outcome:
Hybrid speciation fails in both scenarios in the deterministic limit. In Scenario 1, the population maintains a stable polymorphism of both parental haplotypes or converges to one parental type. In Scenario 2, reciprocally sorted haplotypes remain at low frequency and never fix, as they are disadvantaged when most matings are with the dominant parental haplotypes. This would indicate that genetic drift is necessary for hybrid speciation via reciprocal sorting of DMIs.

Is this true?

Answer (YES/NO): NO